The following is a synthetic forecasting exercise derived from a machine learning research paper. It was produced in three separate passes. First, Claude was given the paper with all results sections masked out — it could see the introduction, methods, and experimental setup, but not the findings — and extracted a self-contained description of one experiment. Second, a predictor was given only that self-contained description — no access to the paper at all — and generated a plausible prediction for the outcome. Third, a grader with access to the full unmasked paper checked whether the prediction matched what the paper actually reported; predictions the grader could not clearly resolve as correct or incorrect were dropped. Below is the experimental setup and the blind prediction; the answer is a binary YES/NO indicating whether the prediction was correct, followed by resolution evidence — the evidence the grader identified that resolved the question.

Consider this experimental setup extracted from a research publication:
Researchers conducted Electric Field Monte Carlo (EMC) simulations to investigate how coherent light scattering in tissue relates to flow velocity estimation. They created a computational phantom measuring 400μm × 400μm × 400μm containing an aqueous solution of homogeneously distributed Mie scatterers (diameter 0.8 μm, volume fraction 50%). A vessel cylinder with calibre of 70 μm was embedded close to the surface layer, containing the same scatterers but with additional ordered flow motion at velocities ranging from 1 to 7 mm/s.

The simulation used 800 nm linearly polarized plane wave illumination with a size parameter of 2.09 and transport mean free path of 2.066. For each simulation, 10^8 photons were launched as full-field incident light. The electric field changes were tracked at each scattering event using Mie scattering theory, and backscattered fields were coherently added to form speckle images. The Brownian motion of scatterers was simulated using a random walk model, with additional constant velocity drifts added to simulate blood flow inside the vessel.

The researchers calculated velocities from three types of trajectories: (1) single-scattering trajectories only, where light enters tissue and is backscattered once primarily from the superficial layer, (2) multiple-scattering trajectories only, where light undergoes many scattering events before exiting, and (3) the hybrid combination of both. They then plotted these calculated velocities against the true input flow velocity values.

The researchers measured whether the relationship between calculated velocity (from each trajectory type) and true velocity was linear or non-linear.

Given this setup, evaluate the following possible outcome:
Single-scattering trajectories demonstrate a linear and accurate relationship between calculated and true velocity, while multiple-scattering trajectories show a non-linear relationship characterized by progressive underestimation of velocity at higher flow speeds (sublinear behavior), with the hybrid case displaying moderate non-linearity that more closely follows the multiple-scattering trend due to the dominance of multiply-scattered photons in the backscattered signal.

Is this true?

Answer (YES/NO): NO